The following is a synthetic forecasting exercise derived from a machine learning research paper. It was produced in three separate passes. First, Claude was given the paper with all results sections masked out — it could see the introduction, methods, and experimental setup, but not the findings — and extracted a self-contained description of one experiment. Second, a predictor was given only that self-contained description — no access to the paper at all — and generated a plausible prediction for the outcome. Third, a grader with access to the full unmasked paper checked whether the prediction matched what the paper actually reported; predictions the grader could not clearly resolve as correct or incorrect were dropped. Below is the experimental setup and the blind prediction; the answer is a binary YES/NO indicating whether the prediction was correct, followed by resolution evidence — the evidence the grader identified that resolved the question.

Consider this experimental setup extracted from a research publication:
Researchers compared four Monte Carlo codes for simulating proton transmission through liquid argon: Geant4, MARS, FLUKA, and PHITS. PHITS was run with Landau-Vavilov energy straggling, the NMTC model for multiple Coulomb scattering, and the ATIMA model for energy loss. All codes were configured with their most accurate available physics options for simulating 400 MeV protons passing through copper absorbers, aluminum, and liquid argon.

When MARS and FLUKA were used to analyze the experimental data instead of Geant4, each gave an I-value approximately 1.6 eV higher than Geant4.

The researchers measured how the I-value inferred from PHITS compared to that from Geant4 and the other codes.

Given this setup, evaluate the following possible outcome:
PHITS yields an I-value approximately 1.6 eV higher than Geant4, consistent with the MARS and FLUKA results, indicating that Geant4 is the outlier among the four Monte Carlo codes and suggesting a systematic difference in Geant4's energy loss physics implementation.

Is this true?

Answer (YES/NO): NO